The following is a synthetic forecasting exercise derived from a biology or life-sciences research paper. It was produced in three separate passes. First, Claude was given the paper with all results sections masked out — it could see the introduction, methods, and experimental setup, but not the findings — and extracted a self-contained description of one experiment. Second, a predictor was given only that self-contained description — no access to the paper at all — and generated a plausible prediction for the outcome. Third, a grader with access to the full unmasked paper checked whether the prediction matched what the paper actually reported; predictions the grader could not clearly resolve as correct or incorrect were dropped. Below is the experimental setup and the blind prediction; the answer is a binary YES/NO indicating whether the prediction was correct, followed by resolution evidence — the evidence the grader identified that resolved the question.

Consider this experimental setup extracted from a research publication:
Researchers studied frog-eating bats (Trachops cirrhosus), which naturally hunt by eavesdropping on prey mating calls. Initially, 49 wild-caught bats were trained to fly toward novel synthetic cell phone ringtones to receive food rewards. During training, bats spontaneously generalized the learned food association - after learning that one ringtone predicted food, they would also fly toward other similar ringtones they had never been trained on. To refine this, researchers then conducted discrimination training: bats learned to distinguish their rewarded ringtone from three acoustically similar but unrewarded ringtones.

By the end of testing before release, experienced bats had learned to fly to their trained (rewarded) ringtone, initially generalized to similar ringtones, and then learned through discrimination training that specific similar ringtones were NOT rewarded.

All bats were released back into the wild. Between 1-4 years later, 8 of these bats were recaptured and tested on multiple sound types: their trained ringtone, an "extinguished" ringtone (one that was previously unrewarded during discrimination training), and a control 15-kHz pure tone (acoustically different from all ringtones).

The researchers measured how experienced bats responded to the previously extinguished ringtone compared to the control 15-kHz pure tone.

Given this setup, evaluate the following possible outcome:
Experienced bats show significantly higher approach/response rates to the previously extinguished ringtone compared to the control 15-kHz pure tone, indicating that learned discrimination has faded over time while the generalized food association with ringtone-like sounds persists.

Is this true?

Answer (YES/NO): YES